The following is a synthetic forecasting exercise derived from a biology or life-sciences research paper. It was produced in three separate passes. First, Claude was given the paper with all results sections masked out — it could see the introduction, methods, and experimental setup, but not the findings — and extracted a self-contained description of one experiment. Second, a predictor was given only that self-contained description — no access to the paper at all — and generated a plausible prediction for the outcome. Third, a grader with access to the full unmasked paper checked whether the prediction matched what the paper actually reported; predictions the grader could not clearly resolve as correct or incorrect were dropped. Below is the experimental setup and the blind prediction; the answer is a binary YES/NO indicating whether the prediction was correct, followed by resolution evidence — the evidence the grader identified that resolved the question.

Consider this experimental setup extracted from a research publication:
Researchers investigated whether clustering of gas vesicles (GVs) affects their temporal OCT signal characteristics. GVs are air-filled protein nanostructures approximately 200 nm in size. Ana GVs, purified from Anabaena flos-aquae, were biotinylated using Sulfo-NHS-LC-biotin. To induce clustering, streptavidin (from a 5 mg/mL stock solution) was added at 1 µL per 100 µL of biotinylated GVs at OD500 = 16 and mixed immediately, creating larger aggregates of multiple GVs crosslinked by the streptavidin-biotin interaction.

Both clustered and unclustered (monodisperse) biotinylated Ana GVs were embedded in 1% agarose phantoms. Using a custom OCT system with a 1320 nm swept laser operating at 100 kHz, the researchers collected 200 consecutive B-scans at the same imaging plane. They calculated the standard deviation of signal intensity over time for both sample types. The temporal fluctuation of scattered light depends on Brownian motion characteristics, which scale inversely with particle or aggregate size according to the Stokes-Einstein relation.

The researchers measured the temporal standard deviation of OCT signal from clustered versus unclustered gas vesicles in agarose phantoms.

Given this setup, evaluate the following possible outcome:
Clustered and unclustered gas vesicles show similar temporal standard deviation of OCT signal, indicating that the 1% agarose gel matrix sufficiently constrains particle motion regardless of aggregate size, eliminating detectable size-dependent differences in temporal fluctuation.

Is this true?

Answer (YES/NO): NO